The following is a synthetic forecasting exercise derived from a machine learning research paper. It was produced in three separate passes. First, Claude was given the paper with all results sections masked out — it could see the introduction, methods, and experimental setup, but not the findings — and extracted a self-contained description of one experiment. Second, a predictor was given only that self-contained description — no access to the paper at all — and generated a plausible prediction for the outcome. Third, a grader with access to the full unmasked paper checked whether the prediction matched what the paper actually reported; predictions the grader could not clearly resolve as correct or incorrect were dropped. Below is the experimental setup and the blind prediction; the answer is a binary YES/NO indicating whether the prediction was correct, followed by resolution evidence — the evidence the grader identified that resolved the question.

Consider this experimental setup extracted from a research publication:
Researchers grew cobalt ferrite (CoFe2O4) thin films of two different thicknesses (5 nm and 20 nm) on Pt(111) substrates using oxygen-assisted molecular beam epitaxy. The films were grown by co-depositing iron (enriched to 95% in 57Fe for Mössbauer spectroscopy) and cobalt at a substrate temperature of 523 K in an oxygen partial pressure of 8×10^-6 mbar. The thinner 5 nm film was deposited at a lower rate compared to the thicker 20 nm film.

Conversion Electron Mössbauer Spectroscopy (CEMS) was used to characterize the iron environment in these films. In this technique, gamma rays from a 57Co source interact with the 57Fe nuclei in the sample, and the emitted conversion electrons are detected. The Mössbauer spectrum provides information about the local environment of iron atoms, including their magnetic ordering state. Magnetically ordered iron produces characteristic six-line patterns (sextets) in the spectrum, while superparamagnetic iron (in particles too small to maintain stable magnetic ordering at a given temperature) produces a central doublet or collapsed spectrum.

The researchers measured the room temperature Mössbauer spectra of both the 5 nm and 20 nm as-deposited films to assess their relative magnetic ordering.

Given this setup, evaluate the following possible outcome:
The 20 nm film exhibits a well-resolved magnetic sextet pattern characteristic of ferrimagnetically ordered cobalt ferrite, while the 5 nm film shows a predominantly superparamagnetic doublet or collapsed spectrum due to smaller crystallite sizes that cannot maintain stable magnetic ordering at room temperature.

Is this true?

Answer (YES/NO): NO